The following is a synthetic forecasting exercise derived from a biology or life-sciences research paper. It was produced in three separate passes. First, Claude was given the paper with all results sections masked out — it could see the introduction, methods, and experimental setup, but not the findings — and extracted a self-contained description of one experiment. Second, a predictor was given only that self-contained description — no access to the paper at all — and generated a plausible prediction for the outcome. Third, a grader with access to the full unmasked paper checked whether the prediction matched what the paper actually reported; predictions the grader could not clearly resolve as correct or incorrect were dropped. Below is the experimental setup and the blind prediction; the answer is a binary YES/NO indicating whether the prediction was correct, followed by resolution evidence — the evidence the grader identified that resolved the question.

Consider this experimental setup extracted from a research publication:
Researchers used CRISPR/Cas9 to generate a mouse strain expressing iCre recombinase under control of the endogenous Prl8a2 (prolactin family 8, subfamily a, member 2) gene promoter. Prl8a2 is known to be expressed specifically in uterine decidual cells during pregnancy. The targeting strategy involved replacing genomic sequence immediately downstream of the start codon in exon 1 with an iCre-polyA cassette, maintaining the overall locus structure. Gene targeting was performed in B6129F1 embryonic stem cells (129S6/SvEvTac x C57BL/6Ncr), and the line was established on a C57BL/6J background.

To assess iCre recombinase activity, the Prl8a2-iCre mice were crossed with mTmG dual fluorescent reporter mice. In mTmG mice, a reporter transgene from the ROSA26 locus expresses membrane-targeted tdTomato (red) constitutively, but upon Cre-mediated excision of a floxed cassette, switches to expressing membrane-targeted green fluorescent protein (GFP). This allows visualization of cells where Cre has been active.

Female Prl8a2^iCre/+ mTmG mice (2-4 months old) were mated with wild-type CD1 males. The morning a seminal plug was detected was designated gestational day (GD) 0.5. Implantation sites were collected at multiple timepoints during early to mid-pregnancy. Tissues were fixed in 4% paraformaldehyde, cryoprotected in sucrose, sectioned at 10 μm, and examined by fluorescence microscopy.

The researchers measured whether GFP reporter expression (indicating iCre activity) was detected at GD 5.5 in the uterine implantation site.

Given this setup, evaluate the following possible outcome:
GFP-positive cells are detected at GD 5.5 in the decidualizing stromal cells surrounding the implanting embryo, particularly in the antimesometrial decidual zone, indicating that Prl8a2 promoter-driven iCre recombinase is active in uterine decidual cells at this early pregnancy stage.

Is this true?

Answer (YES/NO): YES